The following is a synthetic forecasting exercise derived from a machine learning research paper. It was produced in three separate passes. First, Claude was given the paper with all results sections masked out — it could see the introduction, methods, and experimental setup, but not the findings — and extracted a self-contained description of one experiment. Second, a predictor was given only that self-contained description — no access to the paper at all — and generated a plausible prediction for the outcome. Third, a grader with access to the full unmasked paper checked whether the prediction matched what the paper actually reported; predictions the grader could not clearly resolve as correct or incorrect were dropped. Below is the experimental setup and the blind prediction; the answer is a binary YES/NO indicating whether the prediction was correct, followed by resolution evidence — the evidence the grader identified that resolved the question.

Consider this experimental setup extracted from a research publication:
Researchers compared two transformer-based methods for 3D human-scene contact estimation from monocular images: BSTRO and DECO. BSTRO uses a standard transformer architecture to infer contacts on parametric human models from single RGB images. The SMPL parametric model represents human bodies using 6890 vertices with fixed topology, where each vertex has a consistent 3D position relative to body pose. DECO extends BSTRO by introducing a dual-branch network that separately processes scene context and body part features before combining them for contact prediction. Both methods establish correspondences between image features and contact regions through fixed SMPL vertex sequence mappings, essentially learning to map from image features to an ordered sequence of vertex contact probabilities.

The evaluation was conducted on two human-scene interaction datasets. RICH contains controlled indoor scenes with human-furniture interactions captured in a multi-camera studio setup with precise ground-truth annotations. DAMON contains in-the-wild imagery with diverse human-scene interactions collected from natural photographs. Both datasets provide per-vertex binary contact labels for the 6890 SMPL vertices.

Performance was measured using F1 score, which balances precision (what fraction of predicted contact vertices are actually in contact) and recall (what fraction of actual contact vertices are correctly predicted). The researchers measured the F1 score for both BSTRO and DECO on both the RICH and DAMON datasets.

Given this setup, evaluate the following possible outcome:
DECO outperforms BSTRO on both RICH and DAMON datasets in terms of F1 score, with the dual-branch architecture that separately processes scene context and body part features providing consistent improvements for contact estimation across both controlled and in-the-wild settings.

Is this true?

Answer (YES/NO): NO